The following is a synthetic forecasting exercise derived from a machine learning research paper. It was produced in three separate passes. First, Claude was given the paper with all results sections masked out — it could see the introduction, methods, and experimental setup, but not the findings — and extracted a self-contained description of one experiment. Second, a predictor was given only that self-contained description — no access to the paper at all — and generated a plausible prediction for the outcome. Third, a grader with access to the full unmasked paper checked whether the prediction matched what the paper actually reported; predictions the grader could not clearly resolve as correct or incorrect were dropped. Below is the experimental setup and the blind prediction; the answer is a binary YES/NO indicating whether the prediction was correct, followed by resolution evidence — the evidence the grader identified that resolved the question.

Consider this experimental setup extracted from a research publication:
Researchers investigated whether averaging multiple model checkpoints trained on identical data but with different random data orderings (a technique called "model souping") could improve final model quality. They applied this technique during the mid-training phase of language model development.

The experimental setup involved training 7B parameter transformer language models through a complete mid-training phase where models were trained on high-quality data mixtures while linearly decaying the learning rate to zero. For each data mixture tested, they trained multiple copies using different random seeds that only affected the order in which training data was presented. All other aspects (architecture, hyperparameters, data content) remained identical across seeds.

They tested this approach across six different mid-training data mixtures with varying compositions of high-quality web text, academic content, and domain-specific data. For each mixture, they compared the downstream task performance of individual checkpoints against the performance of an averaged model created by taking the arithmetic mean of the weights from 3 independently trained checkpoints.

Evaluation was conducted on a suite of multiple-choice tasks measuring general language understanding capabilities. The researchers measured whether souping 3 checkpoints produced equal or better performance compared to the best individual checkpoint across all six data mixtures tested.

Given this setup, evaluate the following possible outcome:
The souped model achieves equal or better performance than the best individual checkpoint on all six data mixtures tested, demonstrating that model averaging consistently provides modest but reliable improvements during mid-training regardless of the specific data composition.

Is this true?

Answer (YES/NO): YES